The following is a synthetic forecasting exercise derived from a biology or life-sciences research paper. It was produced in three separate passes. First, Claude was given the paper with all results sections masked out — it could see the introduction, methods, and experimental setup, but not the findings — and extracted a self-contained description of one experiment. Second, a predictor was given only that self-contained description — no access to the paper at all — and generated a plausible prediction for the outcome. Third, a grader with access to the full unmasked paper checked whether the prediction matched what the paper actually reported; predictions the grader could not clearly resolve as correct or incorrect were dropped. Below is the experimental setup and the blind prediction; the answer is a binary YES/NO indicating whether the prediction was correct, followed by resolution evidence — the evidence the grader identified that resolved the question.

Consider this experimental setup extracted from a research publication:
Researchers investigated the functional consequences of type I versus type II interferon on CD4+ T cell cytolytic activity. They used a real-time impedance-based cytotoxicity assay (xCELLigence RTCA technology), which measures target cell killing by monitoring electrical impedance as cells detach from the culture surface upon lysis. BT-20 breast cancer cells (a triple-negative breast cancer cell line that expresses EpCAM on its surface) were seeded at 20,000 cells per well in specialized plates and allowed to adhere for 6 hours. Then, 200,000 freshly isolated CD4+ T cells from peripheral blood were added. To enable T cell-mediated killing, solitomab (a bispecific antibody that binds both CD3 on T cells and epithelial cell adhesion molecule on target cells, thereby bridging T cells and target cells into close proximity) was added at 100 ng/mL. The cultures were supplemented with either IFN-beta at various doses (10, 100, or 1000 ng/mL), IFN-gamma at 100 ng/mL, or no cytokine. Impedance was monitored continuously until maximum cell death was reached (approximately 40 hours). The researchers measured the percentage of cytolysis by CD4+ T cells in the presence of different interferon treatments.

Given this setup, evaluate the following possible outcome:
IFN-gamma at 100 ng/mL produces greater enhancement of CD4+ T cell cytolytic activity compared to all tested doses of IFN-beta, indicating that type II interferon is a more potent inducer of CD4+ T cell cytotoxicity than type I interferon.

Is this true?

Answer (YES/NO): NO